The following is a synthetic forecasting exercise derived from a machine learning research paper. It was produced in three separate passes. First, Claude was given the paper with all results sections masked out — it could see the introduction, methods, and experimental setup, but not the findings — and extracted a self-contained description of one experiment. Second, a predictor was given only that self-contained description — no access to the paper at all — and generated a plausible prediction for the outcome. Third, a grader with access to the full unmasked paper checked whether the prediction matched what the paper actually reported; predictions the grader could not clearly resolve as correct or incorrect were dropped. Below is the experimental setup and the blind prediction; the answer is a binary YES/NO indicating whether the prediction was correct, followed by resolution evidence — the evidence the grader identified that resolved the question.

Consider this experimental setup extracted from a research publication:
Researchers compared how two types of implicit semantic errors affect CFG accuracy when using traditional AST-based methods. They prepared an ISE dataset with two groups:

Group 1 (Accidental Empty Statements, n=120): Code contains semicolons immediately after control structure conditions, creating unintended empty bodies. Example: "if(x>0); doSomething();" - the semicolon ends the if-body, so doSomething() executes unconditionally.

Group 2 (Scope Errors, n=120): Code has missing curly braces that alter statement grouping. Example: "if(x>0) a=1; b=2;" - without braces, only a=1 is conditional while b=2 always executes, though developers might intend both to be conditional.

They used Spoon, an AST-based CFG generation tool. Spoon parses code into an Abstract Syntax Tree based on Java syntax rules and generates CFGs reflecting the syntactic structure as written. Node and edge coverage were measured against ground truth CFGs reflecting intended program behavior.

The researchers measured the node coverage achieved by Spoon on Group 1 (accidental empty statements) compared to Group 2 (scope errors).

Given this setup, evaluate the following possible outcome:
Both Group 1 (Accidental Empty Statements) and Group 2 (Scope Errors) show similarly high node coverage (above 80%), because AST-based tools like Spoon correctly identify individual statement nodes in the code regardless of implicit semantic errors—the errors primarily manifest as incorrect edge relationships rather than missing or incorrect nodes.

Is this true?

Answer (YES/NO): YES